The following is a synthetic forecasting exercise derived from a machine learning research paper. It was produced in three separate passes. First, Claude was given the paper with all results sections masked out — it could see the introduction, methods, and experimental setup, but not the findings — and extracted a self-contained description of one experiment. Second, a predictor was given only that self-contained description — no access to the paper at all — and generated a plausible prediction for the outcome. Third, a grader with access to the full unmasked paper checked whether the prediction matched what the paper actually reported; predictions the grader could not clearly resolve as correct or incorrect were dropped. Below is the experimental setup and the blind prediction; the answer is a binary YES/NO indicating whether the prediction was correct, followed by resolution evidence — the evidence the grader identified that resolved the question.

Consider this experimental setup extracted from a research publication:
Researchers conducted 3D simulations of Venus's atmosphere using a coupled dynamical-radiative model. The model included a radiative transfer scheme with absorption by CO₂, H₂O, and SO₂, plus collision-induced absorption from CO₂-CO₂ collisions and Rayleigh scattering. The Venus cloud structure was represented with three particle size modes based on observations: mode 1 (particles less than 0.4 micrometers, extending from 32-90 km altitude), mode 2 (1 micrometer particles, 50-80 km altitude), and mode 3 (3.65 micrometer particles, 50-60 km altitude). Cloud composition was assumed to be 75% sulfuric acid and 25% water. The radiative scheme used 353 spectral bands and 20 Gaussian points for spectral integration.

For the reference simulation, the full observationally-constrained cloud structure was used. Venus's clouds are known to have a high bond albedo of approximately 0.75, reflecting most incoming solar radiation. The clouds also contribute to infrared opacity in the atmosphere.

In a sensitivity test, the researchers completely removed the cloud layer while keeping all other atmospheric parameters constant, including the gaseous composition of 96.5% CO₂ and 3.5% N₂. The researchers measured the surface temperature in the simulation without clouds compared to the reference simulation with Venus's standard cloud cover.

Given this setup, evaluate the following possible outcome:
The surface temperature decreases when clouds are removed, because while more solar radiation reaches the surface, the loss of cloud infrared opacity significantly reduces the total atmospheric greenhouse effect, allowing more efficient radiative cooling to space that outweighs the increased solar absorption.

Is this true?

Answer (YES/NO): NO